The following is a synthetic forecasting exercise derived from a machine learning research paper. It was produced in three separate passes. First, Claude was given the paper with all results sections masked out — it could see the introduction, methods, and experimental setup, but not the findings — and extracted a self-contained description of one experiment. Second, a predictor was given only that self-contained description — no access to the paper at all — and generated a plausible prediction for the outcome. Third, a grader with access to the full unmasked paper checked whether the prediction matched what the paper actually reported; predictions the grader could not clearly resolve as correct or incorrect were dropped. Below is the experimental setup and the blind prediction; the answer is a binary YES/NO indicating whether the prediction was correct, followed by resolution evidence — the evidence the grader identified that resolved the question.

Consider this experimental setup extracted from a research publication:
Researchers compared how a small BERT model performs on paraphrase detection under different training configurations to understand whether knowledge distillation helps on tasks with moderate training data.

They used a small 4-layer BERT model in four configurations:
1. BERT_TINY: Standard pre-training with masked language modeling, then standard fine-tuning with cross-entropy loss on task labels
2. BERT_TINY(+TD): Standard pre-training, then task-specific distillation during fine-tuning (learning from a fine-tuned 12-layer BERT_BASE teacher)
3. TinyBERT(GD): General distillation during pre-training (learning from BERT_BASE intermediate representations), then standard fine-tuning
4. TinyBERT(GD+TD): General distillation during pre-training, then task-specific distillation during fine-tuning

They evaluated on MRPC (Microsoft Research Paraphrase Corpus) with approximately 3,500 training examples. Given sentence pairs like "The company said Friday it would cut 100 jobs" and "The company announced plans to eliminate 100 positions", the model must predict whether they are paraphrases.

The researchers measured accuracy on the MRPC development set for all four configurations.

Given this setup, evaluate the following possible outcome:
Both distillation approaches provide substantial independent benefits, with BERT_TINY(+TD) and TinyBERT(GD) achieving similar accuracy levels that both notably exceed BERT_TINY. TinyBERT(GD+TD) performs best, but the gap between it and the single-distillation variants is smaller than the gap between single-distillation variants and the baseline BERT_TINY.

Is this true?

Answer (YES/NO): NO